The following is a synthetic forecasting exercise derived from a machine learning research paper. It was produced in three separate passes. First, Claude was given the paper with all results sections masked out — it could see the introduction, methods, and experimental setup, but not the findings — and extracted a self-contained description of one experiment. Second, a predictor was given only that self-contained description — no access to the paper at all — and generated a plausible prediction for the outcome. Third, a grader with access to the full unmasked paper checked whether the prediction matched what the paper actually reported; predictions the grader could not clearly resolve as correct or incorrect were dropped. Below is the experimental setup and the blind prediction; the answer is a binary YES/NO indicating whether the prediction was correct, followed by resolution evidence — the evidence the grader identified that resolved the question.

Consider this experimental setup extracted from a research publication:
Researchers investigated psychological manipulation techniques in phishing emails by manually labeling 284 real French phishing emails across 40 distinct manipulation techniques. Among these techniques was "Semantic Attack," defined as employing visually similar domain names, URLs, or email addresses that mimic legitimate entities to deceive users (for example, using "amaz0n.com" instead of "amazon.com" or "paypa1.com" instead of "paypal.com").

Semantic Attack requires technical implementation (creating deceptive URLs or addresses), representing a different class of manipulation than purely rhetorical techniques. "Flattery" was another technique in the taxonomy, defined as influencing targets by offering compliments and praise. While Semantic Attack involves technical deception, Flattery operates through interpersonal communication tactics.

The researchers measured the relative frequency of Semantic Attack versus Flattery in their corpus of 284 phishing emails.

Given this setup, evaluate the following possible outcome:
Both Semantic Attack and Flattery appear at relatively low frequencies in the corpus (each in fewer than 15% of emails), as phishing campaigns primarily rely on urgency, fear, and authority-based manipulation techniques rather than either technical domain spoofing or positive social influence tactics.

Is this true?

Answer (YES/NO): NO